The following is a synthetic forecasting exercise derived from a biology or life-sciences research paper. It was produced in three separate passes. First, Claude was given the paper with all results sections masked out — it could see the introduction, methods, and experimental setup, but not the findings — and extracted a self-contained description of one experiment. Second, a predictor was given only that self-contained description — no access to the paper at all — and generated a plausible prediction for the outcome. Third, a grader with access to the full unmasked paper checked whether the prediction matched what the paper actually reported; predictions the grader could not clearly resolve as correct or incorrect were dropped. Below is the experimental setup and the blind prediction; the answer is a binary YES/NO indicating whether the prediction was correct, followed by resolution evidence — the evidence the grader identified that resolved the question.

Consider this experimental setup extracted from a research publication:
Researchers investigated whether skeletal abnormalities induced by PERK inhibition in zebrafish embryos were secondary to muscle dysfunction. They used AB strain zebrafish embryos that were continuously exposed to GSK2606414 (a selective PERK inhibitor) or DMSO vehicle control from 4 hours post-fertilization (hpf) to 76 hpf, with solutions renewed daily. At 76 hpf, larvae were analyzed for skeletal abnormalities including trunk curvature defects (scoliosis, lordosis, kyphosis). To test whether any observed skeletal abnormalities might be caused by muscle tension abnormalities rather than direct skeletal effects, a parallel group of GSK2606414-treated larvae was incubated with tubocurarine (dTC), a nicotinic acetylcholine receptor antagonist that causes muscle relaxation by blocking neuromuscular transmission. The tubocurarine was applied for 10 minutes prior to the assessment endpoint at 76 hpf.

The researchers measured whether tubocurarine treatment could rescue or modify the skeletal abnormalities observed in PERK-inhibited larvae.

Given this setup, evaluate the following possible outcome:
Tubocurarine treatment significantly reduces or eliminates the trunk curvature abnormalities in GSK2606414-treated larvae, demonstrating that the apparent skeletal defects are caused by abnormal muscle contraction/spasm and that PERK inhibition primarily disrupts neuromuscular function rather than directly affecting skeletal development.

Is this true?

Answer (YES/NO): NO